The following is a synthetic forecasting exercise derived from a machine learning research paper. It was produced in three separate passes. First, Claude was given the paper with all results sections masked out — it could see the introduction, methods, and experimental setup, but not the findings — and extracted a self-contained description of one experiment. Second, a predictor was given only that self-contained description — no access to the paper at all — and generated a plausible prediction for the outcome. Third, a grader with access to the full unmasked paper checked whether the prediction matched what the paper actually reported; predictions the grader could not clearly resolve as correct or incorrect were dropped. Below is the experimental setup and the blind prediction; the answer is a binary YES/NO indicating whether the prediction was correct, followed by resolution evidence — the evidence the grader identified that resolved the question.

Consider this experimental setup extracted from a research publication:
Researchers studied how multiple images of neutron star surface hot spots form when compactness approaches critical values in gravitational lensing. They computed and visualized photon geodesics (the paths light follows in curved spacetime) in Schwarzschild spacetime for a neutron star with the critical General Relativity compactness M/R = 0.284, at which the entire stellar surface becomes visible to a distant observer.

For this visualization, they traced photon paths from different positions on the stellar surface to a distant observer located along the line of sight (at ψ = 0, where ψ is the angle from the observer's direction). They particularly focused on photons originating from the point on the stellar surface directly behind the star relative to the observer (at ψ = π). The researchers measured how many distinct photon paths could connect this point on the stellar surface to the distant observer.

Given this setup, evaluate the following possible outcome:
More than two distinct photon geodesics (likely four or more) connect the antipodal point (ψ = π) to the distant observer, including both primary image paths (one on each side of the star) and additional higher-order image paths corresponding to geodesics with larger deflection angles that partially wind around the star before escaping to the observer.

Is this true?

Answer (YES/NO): NO